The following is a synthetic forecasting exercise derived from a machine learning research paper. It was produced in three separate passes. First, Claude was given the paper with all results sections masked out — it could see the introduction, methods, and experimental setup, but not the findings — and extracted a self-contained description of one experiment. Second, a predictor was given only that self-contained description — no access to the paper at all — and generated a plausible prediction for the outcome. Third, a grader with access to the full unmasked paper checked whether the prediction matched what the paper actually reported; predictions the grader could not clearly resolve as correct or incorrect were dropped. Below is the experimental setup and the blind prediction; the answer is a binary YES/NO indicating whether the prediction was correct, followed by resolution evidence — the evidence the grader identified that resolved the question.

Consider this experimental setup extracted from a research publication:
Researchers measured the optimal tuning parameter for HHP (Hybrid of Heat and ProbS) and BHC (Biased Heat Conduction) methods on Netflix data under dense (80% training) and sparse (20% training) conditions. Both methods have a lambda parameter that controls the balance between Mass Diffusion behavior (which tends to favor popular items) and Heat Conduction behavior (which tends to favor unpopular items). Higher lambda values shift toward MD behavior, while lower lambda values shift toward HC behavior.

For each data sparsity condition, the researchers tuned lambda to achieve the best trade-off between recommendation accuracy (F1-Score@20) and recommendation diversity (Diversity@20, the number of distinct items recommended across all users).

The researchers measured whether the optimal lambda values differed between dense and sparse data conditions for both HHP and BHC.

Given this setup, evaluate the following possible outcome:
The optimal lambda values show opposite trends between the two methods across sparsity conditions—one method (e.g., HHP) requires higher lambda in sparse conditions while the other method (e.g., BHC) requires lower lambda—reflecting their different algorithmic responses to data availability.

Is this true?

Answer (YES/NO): NO